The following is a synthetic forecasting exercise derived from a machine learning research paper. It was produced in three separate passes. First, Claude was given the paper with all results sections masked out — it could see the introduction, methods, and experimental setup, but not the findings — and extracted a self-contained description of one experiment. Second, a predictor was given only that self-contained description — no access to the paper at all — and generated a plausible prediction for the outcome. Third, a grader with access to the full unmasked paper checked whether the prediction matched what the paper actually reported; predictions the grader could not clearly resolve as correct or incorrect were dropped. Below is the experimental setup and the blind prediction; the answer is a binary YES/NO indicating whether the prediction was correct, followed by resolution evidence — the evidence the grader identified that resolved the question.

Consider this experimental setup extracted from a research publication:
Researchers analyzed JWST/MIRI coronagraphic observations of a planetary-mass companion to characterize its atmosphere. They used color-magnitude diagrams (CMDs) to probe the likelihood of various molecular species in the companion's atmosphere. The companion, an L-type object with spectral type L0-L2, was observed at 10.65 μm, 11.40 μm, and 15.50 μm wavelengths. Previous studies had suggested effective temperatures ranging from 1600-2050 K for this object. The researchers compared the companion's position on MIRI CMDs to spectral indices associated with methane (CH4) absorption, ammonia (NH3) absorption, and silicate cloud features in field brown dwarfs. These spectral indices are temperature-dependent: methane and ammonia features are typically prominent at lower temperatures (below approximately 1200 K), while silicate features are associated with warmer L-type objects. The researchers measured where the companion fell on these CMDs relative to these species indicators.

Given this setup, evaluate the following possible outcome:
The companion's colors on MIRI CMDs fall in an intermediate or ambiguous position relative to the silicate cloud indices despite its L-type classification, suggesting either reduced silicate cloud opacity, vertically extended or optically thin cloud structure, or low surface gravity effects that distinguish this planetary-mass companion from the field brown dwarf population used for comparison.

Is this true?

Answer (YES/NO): NO